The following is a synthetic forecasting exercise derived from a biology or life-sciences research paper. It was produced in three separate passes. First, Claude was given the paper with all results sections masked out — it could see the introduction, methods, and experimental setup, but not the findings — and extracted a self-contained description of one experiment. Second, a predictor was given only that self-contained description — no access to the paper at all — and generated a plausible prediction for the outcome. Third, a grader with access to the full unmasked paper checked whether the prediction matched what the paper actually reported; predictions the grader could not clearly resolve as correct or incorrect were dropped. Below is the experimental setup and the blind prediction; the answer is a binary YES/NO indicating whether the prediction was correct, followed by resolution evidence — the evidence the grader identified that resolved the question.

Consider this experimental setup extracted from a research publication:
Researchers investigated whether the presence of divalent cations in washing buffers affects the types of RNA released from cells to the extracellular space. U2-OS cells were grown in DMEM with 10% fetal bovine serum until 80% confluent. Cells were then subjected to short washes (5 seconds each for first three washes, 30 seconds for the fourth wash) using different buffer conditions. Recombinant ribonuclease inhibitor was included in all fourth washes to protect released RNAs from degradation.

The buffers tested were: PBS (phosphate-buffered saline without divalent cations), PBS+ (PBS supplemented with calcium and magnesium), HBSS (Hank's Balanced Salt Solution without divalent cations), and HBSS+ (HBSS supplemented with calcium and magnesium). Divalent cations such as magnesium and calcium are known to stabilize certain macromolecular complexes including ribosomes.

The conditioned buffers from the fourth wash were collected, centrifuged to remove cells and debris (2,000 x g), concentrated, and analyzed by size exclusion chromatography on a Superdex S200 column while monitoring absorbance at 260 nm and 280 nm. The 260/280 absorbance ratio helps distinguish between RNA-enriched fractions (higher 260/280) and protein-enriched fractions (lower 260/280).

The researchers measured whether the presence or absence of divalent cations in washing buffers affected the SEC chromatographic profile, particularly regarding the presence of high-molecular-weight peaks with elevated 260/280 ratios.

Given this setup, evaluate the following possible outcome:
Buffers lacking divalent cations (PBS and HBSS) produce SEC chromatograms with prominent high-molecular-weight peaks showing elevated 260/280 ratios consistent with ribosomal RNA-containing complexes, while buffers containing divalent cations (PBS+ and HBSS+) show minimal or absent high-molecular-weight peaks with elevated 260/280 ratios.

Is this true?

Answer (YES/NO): YES